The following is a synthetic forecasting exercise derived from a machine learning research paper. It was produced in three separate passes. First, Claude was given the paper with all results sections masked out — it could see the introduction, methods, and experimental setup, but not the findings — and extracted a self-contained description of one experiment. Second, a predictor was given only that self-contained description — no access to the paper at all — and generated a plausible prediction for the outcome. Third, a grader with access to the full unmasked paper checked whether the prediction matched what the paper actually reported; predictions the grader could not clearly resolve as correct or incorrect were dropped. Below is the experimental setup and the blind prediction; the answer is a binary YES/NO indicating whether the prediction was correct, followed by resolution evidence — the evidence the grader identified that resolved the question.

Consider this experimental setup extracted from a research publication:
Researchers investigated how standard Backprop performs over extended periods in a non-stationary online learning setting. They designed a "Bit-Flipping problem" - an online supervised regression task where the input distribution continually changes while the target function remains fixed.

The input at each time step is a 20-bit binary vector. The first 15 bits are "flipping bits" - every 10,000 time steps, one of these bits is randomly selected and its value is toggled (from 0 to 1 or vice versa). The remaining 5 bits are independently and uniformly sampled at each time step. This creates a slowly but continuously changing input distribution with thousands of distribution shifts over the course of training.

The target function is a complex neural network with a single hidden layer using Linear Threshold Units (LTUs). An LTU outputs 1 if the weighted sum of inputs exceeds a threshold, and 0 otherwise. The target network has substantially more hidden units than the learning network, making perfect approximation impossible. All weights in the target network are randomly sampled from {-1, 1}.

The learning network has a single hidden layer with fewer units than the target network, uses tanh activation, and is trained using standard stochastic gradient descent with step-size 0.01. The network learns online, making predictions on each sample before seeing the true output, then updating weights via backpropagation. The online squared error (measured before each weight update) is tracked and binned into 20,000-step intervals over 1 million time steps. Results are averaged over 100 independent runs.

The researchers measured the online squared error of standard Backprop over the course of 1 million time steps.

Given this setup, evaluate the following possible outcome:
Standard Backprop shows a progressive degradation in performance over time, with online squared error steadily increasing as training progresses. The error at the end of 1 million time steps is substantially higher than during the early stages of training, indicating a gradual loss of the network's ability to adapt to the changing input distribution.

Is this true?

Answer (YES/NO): YES